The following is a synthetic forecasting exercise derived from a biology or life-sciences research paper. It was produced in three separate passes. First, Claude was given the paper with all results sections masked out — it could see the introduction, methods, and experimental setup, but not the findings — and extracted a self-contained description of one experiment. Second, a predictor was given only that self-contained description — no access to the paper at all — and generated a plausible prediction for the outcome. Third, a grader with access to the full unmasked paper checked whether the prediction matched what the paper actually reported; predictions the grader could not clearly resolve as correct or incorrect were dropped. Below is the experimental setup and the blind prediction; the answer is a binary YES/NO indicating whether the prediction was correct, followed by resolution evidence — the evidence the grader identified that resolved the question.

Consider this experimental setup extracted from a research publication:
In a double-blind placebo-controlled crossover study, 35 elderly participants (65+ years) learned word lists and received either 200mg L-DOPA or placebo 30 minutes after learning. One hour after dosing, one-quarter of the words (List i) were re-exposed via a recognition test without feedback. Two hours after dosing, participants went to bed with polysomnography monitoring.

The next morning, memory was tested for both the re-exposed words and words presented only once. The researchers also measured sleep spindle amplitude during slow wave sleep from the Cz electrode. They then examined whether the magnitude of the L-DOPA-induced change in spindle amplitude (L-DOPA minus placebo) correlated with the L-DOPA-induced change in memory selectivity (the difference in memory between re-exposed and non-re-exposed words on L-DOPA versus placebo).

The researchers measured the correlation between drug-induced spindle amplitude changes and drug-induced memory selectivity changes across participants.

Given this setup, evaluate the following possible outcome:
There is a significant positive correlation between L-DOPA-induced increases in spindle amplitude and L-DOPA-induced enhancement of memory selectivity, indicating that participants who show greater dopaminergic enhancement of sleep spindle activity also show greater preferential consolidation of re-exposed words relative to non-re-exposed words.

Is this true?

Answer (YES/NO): YES